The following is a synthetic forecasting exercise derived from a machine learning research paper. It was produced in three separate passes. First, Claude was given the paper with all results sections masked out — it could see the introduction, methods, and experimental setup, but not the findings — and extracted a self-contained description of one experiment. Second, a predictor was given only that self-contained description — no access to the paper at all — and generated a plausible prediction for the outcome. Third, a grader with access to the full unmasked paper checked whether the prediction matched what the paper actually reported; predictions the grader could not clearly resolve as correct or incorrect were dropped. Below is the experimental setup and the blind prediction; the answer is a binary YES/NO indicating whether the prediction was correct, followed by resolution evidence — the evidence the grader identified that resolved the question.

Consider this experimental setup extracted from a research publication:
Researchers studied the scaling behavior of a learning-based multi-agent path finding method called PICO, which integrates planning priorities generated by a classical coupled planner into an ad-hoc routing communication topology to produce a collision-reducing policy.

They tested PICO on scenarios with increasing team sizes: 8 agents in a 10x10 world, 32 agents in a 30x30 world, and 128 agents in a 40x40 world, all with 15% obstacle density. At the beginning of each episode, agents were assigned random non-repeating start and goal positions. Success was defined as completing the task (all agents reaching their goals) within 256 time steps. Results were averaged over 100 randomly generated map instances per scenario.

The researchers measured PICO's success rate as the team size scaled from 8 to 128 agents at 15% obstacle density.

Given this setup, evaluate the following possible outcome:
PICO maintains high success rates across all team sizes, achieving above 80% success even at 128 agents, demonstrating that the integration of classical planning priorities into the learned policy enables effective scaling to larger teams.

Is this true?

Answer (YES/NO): NO